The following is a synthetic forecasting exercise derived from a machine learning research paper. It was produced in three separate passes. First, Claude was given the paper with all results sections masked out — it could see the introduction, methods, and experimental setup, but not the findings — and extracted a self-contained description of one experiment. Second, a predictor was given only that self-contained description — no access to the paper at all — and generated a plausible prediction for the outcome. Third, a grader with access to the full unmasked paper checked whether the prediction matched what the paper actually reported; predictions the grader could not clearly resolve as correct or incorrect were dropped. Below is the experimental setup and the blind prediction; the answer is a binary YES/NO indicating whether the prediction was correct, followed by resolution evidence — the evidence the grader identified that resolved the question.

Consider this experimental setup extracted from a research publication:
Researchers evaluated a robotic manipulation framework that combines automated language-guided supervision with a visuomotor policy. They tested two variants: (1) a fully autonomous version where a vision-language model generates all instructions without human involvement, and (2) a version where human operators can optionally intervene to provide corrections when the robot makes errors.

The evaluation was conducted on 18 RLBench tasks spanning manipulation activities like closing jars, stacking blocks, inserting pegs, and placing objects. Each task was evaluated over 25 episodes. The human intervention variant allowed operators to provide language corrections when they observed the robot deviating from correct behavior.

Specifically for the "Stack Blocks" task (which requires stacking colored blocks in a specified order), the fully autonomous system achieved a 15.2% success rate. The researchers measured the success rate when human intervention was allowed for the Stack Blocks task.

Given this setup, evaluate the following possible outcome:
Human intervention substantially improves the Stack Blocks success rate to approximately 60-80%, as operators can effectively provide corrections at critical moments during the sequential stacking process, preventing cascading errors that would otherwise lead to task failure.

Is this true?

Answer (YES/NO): YES